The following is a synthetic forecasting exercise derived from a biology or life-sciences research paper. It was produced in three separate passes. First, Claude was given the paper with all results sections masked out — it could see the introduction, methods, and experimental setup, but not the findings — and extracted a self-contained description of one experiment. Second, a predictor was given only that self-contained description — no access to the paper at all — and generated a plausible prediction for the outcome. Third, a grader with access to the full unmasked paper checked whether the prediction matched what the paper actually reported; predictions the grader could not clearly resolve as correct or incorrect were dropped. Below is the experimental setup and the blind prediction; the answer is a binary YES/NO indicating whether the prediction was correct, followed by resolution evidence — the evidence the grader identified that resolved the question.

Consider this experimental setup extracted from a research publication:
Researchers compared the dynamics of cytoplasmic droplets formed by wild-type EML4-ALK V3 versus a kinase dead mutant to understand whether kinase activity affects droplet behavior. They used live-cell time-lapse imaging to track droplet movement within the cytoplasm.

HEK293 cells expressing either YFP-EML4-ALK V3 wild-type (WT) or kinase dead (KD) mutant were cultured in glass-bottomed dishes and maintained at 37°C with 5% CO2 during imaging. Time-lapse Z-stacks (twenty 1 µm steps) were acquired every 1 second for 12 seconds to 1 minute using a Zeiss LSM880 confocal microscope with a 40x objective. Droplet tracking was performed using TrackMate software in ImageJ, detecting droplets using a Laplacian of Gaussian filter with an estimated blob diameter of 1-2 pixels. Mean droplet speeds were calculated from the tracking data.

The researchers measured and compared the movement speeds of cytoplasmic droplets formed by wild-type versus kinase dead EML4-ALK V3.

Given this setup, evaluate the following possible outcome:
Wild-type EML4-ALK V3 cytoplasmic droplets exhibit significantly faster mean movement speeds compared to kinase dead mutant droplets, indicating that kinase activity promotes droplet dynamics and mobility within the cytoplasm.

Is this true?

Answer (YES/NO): NO